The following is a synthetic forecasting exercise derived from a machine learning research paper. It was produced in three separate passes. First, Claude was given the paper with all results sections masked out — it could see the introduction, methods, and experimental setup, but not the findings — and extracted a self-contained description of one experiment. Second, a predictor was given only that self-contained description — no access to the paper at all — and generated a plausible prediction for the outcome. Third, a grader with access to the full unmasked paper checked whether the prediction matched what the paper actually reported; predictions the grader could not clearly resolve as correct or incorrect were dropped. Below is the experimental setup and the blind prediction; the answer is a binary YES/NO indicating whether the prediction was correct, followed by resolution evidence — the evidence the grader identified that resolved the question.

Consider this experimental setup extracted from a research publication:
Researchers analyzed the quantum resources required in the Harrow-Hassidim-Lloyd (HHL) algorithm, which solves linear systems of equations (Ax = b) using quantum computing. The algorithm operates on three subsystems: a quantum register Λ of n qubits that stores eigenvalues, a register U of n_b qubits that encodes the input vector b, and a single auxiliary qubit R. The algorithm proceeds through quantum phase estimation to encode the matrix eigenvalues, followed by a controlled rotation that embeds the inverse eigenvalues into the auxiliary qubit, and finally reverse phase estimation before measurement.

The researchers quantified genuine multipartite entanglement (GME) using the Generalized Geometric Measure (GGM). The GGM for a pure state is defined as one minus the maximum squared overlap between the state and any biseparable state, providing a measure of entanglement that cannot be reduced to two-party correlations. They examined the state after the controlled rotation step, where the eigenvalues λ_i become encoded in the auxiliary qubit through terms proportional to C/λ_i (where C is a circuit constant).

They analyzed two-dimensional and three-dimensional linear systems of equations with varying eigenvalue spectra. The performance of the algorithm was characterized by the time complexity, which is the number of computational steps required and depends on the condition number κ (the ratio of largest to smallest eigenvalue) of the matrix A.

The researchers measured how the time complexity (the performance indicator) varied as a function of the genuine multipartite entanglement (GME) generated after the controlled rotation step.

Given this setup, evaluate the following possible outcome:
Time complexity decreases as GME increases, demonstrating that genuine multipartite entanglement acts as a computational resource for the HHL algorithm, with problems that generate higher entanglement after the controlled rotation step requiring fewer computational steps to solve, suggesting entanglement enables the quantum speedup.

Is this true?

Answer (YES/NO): NO